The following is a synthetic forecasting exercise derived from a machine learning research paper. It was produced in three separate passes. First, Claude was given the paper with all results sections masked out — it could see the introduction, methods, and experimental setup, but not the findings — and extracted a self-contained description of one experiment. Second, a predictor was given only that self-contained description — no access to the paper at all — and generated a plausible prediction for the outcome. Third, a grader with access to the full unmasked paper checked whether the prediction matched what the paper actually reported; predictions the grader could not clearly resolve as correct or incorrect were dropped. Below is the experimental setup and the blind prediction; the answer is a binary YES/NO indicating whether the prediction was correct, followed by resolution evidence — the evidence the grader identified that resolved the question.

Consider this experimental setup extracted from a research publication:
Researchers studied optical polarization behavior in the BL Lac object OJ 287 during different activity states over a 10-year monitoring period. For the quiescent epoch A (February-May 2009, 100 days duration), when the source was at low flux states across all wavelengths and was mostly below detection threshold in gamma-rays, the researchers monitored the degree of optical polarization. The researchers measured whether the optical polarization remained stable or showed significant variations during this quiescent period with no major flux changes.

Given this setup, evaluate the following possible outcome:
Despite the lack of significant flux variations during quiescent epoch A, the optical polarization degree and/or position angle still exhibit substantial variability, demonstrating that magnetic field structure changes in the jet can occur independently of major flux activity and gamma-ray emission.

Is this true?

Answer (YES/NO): YES